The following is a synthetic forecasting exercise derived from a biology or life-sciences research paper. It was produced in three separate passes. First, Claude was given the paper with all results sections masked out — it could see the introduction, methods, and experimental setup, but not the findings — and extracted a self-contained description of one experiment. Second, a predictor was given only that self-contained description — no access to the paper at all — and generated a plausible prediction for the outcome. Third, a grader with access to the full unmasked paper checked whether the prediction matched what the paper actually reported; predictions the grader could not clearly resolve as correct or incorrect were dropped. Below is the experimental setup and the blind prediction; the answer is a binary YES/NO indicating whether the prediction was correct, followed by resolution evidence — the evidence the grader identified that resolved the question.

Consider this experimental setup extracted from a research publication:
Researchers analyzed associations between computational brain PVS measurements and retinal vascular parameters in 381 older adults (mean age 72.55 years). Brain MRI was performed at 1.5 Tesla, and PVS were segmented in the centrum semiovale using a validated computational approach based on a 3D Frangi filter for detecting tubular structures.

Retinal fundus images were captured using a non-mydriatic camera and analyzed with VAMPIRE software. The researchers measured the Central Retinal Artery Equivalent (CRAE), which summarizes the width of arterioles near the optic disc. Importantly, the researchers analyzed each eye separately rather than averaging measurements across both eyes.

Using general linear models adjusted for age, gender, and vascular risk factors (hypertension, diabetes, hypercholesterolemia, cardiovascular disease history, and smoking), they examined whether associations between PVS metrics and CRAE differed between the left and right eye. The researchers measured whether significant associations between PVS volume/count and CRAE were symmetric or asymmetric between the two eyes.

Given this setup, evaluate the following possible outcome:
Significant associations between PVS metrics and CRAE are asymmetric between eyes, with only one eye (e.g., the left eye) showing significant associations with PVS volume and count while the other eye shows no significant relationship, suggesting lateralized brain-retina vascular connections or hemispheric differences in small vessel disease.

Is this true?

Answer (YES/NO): YES